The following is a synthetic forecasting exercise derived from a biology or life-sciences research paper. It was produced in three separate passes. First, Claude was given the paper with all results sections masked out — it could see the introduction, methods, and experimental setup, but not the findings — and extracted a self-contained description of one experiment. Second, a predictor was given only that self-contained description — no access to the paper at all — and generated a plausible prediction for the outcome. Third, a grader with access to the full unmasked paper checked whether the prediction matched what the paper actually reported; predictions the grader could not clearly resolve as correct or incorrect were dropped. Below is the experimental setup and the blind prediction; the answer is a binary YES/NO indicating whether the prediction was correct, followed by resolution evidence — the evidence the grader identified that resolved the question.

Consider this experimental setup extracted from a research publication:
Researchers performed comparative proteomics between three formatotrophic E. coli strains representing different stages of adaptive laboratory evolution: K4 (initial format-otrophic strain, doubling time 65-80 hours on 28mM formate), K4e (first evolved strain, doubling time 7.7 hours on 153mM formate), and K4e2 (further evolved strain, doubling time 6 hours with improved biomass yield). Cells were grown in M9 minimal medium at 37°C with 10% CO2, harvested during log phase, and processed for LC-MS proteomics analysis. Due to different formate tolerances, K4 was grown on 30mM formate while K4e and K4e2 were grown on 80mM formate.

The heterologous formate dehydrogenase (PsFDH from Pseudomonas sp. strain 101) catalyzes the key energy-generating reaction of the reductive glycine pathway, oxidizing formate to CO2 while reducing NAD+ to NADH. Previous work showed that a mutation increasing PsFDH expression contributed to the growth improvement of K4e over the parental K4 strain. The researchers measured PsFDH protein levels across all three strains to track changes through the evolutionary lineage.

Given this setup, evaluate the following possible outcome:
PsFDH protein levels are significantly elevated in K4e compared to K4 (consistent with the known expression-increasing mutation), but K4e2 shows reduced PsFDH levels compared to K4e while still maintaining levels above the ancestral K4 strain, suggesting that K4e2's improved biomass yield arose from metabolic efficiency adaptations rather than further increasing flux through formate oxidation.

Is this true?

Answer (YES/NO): NO